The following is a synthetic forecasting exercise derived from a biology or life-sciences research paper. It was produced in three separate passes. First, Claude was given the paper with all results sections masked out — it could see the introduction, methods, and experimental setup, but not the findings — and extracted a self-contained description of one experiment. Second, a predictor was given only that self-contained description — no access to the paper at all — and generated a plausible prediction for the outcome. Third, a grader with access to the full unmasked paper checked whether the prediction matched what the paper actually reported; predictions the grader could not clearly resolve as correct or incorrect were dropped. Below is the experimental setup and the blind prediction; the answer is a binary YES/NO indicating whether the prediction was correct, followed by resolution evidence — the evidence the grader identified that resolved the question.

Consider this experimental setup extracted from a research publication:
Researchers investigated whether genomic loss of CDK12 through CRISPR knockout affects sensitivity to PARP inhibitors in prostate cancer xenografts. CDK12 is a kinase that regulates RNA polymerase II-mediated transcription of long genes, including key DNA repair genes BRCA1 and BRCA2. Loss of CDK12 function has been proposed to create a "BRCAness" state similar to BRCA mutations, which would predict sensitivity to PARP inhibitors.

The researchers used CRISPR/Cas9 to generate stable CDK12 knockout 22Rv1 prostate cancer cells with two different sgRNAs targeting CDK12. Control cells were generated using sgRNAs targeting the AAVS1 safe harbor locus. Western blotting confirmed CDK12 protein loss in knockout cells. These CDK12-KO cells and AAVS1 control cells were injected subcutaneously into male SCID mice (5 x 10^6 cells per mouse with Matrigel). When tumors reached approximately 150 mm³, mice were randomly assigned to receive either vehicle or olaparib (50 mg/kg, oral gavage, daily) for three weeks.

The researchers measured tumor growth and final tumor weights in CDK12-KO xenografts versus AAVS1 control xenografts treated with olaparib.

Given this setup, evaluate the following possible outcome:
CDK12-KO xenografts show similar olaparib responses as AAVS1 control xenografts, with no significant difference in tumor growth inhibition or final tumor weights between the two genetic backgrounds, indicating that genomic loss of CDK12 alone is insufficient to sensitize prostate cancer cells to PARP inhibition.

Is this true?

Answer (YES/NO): NO